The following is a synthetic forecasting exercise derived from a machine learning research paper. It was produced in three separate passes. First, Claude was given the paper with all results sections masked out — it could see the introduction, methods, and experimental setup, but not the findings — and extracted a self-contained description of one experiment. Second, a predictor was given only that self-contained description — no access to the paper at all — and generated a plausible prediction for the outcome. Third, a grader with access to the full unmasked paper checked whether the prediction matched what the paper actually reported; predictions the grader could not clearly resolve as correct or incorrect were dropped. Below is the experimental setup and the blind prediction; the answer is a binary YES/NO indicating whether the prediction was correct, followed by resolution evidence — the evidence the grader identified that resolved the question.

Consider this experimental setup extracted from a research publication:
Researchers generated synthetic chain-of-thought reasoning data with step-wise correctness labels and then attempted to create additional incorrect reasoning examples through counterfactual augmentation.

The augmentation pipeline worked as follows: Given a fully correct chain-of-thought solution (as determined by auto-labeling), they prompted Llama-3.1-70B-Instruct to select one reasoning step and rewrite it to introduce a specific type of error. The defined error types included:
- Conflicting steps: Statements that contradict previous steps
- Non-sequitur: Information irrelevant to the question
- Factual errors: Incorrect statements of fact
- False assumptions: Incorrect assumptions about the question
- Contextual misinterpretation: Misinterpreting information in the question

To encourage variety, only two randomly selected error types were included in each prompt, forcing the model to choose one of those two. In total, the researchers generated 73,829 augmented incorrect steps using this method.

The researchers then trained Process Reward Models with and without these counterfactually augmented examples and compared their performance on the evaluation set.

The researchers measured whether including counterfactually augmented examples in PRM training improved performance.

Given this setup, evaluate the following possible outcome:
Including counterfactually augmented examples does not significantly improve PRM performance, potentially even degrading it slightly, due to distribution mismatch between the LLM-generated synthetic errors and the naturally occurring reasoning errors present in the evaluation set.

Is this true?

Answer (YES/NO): NO